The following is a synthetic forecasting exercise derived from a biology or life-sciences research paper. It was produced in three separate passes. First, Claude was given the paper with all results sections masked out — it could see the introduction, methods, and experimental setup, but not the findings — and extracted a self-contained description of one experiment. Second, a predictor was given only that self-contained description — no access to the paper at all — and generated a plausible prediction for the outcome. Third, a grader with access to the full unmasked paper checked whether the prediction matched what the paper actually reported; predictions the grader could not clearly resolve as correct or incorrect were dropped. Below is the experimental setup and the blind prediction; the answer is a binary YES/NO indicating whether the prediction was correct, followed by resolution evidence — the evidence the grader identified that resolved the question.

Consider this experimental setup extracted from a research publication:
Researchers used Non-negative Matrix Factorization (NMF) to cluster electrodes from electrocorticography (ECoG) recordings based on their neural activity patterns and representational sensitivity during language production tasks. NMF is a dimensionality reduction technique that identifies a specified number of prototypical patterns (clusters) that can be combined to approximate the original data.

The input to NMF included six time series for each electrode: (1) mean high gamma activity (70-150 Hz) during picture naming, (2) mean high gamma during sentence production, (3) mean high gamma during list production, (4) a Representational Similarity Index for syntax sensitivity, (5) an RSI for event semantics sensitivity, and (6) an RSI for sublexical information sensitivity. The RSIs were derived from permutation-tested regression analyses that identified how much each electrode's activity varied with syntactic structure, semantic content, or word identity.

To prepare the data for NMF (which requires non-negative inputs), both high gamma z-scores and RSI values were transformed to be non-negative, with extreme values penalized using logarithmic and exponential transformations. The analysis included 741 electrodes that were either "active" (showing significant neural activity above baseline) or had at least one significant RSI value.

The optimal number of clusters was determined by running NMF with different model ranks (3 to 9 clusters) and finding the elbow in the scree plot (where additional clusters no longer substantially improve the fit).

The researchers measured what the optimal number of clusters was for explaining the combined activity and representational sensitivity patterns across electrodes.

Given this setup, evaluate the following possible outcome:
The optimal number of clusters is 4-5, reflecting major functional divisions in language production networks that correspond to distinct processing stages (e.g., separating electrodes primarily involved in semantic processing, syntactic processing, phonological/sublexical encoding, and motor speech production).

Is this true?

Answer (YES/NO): YES